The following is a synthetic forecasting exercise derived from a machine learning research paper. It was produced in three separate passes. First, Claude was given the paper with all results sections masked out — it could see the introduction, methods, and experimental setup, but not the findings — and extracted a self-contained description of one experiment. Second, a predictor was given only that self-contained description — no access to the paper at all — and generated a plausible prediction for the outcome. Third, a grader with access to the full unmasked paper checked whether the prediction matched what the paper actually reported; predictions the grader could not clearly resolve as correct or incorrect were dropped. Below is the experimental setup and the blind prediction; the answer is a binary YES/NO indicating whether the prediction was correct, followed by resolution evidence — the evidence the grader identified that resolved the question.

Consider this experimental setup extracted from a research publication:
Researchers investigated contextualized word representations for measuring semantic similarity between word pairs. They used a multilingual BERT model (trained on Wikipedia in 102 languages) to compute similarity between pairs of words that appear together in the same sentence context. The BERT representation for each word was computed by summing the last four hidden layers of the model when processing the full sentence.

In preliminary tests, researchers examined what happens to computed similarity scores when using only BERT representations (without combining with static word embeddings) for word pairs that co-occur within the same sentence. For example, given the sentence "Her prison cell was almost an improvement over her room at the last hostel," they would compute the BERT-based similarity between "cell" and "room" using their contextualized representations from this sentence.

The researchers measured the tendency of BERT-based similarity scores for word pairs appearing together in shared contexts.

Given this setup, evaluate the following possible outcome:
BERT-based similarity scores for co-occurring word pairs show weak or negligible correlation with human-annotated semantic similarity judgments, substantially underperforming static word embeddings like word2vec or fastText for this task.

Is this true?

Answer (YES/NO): NO